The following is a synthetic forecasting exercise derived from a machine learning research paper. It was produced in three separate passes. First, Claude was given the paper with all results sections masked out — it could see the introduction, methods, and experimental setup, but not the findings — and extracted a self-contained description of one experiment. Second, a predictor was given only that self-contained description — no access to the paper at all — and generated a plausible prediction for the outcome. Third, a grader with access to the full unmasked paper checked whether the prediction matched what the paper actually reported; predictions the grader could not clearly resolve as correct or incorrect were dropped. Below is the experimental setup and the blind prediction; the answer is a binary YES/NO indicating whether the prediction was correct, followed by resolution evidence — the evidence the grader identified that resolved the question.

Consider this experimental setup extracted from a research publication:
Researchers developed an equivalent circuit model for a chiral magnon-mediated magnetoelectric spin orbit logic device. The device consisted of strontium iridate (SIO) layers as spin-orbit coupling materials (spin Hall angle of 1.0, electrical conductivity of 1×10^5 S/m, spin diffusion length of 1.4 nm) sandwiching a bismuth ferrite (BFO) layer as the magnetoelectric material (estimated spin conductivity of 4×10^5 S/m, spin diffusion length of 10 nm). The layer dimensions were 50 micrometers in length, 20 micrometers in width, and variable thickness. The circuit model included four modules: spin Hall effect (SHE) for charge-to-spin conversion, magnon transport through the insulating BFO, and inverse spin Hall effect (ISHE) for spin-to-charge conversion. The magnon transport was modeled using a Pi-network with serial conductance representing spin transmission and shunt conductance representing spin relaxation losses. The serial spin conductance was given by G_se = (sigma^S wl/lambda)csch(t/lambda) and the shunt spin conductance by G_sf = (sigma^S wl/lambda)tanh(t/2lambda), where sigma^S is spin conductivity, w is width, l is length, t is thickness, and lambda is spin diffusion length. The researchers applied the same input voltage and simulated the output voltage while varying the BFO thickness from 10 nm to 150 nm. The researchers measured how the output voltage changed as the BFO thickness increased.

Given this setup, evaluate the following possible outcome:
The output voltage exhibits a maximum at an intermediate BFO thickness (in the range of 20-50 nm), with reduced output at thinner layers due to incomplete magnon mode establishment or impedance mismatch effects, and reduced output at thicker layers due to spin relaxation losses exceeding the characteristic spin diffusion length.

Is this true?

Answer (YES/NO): NO